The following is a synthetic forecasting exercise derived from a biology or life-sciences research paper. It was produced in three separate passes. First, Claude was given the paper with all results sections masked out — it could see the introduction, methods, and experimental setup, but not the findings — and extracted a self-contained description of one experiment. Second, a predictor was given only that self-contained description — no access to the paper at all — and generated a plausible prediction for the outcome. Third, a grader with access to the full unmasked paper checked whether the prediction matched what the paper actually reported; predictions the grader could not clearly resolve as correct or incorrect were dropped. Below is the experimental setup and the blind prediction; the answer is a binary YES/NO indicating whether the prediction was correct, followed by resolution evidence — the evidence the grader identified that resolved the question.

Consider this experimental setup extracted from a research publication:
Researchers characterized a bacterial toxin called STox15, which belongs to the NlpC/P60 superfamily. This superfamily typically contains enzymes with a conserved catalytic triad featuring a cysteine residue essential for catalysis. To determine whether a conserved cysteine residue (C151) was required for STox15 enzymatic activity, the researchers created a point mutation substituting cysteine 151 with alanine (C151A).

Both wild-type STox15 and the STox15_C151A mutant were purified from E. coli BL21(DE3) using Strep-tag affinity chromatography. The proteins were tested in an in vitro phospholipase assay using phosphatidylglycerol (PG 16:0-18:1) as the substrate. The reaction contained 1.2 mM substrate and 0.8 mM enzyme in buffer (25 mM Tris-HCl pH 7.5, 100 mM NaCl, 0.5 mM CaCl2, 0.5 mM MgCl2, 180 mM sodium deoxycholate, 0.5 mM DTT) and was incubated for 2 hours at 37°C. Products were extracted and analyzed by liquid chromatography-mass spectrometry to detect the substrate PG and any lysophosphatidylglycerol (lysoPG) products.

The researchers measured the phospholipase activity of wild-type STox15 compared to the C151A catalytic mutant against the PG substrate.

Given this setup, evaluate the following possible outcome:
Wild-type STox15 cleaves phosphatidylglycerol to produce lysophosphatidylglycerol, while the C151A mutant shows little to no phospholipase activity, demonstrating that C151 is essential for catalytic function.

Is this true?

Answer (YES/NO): YES